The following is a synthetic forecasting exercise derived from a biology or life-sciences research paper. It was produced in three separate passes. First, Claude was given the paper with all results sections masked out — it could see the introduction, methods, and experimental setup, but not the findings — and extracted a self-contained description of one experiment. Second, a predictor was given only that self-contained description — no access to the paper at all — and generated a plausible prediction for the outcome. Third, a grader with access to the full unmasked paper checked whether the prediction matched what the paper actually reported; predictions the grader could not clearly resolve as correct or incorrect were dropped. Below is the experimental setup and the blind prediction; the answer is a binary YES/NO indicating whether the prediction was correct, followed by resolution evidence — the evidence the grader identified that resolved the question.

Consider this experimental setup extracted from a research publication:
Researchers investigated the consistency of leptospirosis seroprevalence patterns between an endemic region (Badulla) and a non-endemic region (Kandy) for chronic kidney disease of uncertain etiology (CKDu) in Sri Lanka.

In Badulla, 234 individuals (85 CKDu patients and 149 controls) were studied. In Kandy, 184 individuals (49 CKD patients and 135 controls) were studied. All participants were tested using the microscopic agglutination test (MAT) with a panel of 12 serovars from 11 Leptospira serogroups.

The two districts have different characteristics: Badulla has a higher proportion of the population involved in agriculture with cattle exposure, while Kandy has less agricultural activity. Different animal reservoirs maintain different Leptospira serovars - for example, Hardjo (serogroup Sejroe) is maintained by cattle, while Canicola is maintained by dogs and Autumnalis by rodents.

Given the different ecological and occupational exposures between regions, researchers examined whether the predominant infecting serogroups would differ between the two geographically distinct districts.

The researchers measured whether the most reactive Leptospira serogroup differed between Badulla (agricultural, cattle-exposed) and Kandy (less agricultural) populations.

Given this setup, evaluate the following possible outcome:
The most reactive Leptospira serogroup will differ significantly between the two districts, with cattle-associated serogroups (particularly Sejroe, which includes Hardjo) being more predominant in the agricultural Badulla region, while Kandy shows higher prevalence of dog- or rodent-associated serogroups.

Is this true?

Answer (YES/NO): NO